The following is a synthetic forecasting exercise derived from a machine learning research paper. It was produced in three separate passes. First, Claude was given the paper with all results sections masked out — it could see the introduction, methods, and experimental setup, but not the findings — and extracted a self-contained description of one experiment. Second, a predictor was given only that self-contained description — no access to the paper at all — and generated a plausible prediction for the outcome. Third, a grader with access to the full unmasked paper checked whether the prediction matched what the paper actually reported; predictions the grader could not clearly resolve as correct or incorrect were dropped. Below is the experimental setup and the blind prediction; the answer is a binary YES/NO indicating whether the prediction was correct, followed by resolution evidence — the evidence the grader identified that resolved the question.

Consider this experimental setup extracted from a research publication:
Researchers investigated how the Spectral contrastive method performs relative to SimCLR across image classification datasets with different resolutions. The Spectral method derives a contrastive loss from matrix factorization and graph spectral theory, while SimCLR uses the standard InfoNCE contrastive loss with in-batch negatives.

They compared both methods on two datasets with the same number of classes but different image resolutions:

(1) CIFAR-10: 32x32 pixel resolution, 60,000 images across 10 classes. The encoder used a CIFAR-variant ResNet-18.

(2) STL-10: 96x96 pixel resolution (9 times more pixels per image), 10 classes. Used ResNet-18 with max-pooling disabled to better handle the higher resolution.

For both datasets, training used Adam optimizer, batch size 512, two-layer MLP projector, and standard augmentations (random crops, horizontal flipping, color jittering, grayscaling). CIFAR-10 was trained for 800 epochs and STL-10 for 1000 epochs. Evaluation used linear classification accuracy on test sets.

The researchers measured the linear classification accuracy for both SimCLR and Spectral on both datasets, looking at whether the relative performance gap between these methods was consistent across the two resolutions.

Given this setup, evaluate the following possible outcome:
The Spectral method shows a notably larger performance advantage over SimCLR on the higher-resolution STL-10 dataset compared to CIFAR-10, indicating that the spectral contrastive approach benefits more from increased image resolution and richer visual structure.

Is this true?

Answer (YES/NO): NO